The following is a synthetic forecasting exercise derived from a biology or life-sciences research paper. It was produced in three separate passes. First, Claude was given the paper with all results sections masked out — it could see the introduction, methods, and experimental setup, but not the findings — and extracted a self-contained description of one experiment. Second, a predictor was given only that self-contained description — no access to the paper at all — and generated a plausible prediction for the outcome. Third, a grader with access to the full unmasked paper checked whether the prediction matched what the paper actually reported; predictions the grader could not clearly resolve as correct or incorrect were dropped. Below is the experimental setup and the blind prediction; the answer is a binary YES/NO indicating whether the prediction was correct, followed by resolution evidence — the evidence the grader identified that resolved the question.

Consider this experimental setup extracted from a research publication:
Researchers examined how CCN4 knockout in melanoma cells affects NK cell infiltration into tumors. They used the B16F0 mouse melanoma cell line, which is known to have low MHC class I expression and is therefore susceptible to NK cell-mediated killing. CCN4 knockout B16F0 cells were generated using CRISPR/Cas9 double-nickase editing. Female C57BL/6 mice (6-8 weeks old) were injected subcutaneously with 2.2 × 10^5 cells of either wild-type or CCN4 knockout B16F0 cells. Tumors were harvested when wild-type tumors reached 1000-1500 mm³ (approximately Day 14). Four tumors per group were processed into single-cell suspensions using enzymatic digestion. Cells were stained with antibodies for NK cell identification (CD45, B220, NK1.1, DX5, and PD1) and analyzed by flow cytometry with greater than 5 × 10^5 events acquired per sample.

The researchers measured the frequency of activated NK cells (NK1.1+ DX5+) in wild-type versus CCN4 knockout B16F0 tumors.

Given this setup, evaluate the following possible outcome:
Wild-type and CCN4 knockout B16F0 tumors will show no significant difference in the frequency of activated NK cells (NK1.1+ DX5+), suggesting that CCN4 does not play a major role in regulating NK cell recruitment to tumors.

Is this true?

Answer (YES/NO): NO